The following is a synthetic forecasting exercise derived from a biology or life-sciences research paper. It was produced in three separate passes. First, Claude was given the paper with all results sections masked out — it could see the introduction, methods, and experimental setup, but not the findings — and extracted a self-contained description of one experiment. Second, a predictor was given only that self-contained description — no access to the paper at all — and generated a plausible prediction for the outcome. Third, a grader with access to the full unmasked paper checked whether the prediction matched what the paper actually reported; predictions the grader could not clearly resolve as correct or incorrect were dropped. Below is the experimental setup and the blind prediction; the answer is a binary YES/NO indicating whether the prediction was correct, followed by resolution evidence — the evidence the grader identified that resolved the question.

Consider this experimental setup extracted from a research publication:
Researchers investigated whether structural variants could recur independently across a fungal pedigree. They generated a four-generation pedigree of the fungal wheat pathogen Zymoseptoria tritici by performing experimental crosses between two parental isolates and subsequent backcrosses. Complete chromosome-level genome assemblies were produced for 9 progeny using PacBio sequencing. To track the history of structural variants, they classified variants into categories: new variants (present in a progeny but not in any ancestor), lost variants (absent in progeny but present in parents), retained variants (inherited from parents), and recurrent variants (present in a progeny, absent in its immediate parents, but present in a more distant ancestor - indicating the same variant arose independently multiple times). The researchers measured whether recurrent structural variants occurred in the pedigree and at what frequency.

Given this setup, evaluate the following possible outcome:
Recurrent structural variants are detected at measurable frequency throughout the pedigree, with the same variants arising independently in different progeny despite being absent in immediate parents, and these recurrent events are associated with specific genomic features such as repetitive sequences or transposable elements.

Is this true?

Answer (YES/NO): YES